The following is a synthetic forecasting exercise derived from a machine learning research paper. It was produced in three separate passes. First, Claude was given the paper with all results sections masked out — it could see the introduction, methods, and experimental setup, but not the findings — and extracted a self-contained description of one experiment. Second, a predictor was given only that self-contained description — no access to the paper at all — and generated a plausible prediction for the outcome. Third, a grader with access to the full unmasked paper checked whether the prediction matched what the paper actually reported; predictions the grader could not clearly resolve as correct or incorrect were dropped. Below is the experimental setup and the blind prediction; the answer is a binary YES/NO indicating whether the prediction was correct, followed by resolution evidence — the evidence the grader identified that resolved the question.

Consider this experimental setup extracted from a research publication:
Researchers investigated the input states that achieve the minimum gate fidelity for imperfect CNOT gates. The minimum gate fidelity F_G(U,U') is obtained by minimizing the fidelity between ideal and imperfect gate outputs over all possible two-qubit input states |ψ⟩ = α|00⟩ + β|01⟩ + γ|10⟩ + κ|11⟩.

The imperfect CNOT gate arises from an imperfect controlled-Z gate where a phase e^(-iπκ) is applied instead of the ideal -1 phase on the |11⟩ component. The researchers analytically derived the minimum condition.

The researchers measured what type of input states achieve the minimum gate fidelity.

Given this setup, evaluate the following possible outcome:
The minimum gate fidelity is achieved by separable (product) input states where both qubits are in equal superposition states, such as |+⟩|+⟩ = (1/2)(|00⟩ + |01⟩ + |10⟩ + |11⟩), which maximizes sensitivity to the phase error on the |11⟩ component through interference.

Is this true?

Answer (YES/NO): NO